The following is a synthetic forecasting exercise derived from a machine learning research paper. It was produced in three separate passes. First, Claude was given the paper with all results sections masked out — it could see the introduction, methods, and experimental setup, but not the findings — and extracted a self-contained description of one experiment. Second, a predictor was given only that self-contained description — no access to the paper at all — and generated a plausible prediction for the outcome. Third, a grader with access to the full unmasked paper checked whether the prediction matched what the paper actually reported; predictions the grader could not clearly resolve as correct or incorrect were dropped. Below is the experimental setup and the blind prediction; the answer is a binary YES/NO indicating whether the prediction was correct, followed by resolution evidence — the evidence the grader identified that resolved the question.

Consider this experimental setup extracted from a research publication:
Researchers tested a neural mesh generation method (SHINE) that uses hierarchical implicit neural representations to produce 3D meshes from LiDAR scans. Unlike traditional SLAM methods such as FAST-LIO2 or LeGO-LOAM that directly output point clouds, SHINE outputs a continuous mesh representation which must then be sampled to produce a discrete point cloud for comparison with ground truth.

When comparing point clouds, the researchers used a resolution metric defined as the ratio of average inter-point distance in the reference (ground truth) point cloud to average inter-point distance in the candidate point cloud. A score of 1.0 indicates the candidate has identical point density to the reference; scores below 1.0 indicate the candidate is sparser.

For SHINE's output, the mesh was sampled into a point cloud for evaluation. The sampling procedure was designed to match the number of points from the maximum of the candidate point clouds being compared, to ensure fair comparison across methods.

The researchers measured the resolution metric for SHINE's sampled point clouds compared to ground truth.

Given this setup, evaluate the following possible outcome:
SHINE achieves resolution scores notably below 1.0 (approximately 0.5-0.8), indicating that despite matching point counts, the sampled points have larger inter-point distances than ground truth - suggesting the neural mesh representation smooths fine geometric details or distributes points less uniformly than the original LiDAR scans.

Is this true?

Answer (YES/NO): NO